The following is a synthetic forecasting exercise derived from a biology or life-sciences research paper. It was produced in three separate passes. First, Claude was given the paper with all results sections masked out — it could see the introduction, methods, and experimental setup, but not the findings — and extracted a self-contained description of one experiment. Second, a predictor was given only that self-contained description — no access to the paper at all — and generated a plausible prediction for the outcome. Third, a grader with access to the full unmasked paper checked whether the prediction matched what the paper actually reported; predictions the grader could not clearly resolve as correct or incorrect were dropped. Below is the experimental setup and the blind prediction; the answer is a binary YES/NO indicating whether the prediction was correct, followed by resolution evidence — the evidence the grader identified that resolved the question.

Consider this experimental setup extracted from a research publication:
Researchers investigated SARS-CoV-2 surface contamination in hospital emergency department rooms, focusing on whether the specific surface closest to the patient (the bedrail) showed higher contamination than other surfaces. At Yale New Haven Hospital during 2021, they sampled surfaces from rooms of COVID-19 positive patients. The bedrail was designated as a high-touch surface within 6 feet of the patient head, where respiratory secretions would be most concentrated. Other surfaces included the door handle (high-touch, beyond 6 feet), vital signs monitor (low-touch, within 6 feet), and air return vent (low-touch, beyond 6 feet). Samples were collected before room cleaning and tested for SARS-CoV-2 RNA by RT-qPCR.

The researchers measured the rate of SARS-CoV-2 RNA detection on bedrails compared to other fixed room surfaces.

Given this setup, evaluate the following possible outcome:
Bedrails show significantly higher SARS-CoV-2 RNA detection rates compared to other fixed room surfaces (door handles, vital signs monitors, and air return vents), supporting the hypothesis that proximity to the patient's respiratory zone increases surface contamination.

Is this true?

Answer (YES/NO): NO